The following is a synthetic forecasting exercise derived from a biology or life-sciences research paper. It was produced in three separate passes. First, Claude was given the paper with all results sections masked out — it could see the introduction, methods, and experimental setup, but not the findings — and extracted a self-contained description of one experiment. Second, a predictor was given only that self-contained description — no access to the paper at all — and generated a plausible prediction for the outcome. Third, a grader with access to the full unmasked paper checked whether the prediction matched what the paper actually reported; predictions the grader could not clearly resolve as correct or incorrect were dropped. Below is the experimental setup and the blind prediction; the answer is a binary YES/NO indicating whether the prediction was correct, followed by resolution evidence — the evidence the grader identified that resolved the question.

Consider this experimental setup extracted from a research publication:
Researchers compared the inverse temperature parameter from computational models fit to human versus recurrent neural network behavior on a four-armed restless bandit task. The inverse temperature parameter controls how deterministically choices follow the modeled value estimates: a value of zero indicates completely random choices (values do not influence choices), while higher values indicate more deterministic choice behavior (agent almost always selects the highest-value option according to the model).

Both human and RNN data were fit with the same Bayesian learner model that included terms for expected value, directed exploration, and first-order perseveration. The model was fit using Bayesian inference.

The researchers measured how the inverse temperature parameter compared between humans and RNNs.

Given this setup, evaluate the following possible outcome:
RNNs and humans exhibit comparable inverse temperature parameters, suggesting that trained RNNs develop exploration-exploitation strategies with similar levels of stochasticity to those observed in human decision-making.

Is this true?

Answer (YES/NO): NO